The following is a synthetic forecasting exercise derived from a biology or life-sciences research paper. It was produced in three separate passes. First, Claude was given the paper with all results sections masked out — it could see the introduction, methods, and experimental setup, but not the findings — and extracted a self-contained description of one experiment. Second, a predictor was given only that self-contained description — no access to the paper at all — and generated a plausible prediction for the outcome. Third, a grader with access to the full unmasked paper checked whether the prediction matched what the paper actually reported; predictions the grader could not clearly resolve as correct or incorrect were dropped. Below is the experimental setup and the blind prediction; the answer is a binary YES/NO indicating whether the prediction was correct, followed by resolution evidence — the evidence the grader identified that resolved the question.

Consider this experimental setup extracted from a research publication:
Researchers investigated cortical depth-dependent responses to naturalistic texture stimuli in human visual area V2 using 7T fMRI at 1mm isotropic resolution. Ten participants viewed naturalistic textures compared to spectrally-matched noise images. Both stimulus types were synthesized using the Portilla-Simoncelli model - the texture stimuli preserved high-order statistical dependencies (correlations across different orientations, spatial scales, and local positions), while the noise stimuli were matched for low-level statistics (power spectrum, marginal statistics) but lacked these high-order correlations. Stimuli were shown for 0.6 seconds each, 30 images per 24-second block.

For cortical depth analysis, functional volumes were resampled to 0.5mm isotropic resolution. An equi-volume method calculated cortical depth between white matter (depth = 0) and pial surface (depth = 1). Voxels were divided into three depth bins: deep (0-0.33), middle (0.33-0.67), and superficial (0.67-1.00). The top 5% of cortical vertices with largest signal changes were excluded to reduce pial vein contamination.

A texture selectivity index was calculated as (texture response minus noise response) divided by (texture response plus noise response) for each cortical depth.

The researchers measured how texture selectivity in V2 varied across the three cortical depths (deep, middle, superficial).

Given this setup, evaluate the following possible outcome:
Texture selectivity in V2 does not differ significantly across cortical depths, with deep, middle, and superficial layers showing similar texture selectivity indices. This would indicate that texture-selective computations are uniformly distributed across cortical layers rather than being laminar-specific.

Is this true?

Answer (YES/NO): NO